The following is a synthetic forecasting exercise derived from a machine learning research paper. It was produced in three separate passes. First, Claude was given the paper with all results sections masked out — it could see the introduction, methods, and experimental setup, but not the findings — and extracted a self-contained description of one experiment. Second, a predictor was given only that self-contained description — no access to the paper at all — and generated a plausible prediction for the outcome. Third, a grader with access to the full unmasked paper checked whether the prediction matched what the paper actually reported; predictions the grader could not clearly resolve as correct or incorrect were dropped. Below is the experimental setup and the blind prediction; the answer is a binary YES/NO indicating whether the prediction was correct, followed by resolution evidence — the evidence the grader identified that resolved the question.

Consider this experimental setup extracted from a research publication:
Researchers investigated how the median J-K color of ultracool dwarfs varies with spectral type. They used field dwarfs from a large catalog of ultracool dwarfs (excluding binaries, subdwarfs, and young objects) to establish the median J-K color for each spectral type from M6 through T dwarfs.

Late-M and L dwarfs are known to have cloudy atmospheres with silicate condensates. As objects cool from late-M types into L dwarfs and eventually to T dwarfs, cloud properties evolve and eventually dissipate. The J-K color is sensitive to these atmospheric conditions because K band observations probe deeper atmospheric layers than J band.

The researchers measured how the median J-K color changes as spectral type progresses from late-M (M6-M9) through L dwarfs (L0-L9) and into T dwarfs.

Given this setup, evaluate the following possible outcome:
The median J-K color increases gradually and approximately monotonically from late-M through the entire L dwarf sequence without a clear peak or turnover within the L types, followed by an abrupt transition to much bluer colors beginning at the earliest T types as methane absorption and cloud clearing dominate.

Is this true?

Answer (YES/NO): NO